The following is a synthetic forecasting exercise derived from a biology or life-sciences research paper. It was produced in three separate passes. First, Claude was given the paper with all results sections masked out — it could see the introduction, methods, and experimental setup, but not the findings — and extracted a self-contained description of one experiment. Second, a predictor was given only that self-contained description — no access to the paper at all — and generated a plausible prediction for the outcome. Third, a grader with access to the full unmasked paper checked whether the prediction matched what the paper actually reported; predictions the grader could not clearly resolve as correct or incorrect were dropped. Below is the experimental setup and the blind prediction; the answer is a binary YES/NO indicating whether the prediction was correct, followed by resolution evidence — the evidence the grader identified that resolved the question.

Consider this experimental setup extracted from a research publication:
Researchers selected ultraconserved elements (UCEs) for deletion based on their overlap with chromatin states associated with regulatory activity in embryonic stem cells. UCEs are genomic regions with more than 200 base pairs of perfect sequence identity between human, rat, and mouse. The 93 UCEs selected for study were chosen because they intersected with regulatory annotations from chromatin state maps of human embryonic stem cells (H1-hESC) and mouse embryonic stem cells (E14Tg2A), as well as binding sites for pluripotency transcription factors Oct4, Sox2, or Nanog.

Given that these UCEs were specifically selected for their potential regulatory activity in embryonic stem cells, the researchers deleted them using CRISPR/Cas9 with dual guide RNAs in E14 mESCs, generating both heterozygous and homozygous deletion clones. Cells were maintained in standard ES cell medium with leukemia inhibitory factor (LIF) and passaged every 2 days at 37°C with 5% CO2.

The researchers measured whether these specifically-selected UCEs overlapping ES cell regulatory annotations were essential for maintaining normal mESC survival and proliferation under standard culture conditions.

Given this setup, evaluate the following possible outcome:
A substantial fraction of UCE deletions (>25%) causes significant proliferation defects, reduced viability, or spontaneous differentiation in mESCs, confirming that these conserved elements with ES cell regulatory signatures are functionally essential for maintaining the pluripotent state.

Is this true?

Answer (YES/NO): NO